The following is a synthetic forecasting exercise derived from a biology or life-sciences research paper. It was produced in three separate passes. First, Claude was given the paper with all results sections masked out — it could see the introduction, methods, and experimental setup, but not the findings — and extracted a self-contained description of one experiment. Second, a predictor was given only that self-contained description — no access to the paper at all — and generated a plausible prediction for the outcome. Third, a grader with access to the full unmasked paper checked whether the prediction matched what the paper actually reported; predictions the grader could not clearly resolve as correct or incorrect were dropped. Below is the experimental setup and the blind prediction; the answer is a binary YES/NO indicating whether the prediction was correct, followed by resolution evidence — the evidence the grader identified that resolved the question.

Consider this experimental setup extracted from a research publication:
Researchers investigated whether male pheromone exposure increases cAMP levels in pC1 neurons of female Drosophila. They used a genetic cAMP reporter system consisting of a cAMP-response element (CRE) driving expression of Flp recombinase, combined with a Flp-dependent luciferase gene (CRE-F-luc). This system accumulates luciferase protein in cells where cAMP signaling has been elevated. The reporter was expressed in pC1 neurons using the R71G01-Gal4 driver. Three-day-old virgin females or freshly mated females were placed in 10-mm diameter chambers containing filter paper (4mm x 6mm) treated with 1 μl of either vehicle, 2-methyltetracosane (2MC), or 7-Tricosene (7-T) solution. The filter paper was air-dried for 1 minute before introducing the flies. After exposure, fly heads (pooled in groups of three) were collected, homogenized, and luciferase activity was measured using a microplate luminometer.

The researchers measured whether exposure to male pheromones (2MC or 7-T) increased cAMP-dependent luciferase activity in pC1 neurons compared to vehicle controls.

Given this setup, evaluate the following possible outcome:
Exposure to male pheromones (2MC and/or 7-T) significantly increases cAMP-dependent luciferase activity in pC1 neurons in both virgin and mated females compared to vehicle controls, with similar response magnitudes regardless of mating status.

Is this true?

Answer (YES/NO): NO